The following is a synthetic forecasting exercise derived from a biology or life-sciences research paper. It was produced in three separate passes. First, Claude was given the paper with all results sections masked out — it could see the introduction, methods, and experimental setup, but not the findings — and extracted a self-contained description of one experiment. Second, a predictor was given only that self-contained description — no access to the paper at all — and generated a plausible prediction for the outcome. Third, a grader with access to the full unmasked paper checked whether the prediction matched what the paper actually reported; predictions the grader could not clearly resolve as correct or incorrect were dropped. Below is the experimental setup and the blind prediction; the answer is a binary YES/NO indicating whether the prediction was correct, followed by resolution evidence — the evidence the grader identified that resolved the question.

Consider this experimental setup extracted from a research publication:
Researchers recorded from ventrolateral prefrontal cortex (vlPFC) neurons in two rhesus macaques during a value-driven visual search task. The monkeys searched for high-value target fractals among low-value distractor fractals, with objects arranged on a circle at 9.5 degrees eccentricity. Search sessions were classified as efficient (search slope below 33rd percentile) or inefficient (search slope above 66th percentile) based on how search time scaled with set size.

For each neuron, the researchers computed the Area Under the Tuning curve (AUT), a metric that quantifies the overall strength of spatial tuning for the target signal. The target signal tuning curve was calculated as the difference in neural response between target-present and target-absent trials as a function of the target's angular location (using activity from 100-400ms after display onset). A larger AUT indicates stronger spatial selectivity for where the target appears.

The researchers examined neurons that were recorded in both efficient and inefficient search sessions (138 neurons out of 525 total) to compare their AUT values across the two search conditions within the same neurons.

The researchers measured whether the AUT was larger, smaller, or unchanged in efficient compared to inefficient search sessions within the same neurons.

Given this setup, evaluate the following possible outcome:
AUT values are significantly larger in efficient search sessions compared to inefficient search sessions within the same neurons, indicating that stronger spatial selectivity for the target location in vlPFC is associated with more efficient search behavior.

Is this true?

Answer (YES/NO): YES